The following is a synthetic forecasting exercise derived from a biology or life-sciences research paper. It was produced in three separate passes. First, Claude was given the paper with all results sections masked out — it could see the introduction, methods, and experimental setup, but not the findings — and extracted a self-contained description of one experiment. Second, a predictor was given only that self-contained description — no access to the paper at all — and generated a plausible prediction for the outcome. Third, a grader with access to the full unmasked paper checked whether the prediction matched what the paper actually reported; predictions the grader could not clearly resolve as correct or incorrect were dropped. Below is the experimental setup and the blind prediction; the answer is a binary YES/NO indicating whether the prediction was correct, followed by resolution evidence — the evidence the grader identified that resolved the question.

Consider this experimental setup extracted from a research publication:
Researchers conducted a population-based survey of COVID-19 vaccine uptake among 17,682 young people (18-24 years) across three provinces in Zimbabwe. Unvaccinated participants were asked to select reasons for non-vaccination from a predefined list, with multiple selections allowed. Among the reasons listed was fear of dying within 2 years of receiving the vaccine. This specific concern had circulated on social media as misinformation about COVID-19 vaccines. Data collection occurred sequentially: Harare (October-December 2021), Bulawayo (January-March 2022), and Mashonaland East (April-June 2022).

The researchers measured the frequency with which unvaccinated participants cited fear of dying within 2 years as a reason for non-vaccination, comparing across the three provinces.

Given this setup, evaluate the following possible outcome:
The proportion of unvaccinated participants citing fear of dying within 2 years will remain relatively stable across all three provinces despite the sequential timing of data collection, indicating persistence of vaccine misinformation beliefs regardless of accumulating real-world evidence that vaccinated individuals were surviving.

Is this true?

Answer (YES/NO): NO